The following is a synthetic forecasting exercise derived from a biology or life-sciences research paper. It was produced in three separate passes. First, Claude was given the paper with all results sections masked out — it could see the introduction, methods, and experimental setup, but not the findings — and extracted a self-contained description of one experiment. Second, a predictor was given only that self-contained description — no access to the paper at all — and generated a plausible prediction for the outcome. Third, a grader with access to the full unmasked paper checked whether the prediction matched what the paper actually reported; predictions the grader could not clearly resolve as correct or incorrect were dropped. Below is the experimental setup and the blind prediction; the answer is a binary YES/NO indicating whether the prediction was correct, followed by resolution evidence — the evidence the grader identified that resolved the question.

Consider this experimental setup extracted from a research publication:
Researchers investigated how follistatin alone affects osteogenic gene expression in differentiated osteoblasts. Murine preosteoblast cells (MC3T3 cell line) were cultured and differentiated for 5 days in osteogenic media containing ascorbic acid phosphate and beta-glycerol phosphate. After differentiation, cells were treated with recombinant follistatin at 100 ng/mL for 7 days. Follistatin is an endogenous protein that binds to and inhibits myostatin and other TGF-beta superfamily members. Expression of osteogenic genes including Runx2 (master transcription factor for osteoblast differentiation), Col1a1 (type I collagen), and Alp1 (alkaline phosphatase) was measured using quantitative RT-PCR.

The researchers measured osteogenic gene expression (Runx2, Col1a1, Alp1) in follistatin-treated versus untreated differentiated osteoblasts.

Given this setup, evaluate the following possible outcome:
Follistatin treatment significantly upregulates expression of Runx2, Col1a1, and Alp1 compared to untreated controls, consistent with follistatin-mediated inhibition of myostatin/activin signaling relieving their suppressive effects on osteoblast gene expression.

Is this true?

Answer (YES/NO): NO